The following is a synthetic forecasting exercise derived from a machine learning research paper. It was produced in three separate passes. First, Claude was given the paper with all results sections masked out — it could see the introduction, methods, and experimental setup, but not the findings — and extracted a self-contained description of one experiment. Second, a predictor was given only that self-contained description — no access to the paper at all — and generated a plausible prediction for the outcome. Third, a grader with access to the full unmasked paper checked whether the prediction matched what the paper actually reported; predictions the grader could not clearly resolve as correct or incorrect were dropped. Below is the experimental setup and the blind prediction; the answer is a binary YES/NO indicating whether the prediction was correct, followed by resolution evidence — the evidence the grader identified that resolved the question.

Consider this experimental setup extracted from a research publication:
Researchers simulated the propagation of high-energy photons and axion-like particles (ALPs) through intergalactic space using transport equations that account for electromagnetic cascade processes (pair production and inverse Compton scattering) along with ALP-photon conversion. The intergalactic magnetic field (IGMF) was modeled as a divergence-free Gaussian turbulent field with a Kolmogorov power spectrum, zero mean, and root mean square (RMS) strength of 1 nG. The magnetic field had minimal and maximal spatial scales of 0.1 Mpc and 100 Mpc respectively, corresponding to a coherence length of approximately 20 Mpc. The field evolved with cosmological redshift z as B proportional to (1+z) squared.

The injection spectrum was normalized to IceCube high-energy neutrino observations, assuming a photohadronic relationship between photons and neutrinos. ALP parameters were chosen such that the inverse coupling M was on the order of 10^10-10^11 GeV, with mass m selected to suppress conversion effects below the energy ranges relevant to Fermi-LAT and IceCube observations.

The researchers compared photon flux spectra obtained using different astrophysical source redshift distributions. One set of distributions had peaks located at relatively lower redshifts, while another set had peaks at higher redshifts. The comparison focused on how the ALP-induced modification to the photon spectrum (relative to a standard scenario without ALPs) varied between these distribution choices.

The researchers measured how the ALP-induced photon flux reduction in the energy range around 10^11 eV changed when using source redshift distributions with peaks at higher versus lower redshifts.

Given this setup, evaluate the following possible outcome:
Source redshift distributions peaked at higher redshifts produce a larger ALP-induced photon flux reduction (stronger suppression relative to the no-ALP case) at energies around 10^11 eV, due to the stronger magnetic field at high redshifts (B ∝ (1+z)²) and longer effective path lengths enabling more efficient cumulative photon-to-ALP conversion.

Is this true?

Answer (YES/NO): NO